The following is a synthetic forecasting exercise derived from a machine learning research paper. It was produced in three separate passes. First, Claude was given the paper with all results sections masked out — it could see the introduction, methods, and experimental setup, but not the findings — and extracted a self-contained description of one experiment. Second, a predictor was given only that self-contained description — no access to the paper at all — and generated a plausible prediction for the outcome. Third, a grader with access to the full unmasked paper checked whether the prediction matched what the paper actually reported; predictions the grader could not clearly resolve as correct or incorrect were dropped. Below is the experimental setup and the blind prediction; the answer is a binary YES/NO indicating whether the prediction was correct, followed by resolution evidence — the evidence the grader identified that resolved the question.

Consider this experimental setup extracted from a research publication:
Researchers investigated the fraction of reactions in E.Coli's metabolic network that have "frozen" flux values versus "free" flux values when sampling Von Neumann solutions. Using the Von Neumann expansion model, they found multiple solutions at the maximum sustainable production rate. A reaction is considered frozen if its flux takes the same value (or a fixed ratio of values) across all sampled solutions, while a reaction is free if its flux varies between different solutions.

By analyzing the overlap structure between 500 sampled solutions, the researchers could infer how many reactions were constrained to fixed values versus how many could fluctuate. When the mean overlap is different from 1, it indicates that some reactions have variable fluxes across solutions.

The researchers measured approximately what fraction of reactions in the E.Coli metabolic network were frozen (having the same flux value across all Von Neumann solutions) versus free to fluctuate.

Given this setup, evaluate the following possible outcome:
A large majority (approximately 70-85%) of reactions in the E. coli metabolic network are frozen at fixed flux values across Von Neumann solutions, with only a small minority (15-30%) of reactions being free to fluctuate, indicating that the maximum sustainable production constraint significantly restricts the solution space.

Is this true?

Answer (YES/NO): NO